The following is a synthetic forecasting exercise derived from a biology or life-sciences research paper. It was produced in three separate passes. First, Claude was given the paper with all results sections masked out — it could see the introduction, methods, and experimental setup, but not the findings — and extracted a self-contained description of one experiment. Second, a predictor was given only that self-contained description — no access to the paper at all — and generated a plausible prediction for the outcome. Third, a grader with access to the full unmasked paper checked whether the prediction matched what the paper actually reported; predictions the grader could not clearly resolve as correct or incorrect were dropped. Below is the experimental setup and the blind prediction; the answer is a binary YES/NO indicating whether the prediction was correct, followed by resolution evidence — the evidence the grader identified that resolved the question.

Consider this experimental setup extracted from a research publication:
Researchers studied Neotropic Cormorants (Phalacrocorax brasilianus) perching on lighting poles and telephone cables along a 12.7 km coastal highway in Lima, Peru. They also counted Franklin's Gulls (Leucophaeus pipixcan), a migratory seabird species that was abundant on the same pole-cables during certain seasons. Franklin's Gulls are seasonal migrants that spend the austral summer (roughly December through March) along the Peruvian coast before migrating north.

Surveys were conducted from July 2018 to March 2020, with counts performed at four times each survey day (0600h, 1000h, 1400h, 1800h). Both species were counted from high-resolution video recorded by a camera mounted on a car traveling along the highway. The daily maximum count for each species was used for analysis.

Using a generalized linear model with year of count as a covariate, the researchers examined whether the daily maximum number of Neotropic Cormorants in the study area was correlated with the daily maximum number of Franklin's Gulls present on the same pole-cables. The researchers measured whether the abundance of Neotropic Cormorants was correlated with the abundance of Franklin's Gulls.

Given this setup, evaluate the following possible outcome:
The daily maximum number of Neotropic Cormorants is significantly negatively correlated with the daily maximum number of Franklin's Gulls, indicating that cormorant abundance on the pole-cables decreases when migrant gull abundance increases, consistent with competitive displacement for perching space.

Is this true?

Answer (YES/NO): YES